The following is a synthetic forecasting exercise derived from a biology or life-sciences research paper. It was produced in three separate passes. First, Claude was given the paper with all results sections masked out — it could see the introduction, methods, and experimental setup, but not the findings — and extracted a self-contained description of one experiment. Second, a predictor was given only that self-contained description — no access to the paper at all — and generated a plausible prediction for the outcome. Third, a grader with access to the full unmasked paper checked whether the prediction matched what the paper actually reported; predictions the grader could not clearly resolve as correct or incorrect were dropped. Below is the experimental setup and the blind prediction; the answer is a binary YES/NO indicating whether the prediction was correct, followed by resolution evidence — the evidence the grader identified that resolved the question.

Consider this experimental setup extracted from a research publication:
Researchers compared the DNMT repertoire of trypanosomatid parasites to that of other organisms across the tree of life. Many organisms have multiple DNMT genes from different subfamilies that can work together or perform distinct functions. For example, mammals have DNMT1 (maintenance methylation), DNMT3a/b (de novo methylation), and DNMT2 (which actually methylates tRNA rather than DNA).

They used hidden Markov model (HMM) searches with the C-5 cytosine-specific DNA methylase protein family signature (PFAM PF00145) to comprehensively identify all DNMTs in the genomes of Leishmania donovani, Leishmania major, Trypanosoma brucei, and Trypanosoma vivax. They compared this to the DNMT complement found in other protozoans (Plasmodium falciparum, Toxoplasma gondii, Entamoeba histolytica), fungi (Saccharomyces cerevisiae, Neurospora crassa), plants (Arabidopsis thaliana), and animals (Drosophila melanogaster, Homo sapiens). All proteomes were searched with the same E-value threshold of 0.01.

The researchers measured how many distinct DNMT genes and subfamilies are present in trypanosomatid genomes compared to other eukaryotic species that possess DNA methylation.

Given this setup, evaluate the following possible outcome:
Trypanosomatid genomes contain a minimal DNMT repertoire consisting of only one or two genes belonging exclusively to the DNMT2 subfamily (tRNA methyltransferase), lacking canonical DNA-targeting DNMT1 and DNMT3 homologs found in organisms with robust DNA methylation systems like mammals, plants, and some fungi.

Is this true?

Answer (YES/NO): NO